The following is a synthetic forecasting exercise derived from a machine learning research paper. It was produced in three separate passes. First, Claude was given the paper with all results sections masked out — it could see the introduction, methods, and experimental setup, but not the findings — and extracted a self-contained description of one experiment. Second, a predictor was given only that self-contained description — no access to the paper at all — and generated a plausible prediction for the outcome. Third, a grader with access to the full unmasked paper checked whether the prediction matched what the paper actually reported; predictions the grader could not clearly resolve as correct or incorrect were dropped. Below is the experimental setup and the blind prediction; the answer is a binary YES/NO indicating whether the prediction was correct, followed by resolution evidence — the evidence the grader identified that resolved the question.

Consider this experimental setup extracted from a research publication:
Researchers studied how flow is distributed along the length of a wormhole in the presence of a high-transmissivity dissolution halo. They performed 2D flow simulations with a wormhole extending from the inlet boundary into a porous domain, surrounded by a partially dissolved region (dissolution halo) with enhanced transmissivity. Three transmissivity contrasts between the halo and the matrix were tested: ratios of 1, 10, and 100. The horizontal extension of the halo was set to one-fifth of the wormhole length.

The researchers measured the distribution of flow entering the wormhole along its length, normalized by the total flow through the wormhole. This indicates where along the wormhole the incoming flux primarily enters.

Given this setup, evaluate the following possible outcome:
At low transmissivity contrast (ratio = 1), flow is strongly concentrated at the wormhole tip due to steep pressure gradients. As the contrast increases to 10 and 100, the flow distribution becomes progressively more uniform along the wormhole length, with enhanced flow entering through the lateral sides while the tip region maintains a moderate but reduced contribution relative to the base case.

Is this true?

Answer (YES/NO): NO